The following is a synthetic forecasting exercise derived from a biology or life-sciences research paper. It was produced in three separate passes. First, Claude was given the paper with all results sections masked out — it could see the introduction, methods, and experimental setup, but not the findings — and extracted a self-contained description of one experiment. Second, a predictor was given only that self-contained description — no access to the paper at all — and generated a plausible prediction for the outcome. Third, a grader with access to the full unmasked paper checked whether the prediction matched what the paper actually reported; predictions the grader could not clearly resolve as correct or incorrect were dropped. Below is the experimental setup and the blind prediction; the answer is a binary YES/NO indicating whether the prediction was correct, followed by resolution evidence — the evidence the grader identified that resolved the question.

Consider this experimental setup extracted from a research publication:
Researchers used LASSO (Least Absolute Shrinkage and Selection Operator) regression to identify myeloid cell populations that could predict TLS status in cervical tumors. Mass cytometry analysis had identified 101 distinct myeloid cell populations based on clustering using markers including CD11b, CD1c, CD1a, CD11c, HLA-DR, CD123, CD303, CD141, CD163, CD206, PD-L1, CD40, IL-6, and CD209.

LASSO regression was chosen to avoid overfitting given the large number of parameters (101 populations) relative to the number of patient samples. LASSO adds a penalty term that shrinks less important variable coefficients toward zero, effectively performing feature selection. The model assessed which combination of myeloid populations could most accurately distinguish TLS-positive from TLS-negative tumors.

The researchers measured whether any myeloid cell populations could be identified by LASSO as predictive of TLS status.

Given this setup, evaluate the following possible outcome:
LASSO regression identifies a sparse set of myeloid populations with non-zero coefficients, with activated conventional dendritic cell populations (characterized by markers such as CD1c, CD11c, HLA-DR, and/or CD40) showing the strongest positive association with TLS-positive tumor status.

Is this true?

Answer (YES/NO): NO